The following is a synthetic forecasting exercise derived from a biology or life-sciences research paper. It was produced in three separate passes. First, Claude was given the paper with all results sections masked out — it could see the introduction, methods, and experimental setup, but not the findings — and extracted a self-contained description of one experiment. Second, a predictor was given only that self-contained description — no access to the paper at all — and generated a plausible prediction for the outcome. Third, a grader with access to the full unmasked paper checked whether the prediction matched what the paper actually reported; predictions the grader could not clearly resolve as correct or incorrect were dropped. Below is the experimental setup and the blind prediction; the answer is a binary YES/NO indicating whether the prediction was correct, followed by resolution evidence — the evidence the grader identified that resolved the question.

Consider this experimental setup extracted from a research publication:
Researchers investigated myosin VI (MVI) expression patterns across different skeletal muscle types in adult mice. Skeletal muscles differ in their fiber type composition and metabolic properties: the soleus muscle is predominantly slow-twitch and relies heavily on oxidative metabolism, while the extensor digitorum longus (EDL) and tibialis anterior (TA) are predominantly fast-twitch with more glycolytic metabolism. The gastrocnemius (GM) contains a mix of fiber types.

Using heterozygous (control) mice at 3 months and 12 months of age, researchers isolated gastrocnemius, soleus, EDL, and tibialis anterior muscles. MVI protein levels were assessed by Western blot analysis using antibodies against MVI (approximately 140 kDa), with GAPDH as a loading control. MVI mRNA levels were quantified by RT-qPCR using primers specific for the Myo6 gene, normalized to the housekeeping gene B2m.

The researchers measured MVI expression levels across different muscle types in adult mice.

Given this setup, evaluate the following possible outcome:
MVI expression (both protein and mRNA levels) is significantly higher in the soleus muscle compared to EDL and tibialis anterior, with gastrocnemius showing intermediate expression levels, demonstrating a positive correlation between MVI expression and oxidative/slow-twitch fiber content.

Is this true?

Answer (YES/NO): YES